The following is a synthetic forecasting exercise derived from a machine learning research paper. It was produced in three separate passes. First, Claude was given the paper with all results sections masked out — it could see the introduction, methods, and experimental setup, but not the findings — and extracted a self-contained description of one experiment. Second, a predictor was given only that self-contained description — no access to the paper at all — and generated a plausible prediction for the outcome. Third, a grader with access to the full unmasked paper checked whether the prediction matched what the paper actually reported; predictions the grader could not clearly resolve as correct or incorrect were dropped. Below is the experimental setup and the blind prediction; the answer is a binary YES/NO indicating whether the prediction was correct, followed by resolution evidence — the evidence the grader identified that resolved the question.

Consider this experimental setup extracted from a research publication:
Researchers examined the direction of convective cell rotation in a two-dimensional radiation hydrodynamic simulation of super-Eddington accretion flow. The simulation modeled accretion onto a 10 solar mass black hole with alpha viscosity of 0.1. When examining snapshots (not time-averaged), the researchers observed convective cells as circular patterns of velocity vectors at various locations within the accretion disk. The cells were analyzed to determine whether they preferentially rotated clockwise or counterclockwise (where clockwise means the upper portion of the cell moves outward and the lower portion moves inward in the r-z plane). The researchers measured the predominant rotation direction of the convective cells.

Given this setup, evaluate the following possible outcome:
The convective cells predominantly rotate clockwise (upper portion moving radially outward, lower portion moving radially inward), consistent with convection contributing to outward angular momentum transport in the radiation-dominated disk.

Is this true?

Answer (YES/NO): YES